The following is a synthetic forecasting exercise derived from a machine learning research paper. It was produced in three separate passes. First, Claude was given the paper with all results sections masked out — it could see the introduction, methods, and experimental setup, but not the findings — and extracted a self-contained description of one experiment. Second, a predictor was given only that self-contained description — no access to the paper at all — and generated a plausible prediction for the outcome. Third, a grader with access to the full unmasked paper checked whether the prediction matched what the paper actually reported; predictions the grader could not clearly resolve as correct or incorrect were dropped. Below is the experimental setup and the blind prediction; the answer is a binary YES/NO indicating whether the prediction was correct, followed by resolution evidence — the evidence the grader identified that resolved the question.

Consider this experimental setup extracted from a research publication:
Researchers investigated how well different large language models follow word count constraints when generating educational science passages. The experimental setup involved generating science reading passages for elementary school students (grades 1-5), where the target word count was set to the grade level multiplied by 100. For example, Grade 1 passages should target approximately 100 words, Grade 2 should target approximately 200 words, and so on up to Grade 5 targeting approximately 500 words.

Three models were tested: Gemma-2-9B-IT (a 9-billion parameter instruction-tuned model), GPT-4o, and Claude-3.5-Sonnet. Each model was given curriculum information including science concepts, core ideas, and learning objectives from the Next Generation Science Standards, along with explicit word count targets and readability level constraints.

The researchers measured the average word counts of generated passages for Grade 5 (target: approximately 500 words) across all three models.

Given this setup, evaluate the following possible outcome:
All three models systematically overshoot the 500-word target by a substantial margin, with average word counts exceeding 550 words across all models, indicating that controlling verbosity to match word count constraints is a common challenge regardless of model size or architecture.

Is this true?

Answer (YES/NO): NO